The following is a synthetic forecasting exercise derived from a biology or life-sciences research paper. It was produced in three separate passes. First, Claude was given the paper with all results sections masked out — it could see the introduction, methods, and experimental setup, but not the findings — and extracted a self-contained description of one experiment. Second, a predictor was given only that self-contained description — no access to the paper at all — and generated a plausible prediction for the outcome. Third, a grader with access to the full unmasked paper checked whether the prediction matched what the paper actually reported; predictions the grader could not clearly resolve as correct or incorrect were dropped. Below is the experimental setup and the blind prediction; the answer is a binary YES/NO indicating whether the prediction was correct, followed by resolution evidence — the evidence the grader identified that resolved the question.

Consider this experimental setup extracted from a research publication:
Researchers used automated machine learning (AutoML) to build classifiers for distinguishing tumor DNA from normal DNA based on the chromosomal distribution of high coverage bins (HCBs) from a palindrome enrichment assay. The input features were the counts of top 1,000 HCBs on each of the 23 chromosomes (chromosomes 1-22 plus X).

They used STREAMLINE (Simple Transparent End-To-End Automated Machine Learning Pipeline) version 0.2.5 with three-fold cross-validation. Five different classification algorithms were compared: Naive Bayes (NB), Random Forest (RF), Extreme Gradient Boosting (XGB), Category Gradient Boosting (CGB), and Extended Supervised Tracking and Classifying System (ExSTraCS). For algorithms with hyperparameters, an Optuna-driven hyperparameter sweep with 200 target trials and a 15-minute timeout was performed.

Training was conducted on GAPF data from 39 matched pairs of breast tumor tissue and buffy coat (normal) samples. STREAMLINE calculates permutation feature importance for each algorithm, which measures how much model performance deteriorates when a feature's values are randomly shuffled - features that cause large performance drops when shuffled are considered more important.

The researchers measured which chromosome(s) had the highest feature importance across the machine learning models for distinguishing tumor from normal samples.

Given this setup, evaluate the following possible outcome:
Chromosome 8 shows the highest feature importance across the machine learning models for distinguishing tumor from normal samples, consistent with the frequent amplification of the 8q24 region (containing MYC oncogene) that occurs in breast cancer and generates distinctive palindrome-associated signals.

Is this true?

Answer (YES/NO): NO